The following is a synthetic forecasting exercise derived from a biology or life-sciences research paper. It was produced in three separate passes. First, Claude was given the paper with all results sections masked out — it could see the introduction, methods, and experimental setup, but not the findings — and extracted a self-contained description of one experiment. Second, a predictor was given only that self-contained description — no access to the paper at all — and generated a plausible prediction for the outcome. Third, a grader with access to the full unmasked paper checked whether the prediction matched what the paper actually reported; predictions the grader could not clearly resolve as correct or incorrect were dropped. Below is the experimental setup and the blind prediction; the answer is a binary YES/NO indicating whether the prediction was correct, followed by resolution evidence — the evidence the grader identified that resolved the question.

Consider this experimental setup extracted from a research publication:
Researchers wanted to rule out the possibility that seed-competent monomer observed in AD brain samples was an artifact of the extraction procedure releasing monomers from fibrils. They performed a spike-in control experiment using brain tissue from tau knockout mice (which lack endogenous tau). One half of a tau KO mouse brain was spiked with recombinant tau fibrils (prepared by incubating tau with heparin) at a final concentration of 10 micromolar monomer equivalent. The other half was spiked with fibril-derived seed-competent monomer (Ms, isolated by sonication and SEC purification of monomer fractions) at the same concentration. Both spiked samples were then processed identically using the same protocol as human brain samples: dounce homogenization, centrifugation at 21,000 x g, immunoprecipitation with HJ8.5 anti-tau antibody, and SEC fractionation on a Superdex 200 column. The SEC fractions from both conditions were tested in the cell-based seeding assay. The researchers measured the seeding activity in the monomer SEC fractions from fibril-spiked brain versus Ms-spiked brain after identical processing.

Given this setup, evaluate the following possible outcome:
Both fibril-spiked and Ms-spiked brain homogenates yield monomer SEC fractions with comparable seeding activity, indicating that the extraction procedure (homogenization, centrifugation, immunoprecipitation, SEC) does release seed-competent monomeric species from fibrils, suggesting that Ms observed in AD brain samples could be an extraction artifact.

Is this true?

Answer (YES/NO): NO